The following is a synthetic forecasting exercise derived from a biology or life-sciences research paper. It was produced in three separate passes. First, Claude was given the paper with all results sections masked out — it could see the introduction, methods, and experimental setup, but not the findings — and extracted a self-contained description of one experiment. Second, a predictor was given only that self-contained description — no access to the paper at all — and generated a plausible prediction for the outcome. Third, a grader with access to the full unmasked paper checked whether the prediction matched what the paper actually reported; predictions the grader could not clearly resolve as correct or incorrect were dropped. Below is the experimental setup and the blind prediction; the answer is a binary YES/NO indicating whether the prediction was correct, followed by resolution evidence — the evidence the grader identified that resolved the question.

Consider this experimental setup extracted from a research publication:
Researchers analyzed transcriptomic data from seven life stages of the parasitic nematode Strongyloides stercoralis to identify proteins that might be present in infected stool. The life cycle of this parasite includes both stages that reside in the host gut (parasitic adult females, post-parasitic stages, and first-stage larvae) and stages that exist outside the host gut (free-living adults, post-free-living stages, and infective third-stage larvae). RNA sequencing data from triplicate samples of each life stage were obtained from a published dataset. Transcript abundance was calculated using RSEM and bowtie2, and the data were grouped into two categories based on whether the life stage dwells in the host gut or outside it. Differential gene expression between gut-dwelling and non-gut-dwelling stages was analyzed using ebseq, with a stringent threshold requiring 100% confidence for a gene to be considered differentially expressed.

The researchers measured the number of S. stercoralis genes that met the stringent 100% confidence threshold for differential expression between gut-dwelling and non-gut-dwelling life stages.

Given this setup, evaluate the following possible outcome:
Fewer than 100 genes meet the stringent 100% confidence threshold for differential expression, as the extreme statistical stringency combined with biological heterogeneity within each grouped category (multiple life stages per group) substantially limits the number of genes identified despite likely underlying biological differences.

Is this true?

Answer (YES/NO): NO